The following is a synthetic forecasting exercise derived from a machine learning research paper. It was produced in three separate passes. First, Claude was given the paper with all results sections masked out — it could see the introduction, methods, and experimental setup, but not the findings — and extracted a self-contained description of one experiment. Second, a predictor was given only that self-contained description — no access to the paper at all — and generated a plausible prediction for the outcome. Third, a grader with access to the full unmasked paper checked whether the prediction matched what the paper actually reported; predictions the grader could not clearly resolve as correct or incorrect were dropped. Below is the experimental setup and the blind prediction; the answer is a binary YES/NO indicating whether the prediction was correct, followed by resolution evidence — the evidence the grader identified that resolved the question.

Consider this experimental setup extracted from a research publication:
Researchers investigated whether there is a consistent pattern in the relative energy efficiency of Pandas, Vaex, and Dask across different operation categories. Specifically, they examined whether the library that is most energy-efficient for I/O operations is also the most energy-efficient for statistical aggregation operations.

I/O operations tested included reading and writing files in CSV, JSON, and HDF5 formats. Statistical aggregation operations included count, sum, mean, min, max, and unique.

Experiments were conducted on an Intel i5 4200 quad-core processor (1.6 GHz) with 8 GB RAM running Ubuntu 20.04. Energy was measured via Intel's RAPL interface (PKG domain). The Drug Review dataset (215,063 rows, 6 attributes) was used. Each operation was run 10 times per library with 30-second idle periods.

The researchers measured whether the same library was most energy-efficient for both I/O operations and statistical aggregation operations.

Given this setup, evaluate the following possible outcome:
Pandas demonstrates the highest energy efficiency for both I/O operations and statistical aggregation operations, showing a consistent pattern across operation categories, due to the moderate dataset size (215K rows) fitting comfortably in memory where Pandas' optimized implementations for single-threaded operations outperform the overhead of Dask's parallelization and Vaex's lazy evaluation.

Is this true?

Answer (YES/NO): NO